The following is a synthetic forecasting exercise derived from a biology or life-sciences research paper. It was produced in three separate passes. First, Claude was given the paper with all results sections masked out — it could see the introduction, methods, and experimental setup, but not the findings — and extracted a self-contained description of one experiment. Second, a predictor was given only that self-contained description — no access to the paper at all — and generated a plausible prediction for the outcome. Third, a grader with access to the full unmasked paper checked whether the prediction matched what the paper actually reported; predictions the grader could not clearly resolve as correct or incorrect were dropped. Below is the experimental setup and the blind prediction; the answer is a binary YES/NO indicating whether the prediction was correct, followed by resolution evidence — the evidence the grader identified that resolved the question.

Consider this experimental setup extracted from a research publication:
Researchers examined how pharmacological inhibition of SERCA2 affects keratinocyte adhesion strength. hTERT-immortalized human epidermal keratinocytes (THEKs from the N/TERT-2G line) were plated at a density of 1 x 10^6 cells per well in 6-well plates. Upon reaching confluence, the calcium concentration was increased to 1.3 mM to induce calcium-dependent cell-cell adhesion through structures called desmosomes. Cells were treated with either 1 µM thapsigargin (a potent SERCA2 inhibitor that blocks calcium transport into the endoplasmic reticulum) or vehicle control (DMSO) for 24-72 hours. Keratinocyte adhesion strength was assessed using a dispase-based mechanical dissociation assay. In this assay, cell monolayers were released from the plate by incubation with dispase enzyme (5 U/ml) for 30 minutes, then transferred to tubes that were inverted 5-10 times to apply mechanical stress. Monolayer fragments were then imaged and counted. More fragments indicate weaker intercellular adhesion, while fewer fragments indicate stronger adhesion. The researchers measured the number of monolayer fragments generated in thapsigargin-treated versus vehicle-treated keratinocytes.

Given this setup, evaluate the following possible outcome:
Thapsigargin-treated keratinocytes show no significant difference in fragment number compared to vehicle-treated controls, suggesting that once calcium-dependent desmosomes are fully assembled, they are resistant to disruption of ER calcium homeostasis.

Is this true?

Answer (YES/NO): NO